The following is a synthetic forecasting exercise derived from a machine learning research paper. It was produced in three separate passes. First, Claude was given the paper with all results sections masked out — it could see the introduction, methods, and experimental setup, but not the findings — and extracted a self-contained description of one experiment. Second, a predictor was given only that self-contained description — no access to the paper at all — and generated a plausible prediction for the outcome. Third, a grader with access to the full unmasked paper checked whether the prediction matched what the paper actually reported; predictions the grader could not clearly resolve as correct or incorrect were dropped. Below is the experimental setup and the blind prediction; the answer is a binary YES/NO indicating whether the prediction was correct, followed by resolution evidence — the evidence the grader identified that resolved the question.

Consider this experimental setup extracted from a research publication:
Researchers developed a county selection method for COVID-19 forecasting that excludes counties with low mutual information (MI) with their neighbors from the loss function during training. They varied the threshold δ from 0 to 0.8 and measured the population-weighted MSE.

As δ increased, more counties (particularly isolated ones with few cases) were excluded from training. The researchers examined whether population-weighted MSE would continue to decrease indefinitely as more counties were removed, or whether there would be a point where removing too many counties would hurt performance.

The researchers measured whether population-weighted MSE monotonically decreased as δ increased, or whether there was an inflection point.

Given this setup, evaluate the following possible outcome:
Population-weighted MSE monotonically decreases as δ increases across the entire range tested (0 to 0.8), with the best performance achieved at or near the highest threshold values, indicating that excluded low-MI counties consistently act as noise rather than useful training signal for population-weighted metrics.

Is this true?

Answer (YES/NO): NO